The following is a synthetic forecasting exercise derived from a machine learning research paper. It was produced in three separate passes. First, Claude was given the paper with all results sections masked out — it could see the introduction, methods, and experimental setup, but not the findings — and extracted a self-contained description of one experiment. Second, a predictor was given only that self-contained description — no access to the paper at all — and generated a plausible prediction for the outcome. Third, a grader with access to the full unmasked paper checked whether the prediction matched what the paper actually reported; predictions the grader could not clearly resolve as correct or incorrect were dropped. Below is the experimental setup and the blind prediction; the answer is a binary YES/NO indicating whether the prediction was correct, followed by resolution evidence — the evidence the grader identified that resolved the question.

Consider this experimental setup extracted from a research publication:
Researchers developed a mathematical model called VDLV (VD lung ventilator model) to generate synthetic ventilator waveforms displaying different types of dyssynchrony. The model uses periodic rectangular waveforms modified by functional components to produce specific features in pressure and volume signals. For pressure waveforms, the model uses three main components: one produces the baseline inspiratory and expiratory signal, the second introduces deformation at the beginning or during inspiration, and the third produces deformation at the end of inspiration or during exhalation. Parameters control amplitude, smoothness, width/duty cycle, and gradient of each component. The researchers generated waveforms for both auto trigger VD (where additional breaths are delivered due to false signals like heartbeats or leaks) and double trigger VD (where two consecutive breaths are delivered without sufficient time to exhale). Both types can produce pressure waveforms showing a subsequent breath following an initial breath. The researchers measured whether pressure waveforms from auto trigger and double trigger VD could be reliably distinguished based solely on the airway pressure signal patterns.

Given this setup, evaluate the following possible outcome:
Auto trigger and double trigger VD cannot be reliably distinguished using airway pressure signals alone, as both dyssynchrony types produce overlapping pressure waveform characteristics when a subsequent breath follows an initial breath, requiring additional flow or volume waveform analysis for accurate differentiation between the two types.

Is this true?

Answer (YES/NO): NO